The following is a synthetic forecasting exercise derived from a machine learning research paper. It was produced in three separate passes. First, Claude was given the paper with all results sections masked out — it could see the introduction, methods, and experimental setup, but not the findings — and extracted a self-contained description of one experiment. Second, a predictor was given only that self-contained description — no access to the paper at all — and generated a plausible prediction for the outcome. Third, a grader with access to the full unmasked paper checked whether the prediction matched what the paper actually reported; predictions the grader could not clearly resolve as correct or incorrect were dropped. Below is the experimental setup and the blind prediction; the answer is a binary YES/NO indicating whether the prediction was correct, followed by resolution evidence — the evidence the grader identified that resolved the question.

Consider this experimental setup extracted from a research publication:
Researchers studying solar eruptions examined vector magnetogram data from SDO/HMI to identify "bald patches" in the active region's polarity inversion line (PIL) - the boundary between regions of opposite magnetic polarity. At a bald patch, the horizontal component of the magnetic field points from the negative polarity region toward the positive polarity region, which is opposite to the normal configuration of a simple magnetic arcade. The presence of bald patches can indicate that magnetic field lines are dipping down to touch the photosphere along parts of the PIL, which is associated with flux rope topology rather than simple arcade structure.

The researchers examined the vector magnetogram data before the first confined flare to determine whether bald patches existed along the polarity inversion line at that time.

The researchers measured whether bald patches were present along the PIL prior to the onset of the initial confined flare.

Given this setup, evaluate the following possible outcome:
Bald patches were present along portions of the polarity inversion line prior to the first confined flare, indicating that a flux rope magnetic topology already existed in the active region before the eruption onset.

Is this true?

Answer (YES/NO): YES